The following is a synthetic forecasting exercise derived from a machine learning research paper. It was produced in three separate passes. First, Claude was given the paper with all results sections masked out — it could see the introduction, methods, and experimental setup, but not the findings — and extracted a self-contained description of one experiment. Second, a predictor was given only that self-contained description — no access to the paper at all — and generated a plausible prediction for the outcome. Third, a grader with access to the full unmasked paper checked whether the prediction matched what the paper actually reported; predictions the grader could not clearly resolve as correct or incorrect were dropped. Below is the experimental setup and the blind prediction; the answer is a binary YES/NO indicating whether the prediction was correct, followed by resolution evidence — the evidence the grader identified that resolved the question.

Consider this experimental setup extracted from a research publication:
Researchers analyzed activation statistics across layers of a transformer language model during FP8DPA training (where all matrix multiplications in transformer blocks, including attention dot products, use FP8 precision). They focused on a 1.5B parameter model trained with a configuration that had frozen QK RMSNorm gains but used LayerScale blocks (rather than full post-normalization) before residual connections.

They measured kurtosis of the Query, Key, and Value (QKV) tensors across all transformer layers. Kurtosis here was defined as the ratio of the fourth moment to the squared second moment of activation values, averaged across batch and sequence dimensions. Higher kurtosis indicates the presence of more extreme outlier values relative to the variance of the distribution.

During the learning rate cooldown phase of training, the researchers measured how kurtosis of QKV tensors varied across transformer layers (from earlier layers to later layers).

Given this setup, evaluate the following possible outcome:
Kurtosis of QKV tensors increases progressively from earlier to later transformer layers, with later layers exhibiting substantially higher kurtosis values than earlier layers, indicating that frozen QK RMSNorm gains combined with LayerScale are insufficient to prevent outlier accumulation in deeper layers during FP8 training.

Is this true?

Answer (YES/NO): YES